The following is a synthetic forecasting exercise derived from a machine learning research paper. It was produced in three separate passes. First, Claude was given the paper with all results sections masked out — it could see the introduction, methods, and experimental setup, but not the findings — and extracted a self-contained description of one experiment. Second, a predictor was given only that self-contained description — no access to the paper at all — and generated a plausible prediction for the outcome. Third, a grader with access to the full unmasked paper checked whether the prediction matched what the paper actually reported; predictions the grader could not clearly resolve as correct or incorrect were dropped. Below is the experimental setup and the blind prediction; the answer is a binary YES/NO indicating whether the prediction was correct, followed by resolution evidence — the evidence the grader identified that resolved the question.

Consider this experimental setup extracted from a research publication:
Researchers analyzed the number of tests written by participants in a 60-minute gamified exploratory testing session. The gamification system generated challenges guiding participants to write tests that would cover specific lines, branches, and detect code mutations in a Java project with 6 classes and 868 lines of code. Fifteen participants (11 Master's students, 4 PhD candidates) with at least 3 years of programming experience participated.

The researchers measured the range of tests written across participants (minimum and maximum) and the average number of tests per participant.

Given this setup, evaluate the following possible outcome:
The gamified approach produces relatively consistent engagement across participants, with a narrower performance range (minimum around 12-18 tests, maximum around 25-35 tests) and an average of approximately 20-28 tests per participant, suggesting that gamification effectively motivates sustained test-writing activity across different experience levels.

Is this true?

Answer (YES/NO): NO